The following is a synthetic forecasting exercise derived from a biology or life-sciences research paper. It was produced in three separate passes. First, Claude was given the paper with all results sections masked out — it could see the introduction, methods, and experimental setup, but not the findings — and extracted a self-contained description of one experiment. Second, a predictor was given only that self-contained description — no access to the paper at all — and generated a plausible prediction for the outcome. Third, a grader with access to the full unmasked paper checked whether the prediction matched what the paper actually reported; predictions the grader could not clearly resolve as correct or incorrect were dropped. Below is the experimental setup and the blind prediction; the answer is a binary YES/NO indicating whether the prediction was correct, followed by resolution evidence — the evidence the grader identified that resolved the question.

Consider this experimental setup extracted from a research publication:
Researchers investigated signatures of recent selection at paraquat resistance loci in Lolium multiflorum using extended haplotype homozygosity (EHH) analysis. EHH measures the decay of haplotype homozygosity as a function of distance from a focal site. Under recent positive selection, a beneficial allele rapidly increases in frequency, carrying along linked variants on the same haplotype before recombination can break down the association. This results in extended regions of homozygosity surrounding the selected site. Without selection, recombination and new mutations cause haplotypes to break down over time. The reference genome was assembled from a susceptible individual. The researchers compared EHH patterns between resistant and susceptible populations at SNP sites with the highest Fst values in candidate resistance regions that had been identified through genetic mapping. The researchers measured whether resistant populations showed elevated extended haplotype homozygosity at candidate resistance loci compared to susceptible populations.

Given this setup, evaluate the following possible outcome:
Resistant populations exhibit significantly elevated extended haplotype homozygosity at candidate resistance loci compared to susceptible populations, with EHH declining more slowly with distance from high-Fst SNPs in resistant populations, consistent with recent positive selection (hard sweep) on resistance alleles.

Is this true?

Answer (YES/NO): YES